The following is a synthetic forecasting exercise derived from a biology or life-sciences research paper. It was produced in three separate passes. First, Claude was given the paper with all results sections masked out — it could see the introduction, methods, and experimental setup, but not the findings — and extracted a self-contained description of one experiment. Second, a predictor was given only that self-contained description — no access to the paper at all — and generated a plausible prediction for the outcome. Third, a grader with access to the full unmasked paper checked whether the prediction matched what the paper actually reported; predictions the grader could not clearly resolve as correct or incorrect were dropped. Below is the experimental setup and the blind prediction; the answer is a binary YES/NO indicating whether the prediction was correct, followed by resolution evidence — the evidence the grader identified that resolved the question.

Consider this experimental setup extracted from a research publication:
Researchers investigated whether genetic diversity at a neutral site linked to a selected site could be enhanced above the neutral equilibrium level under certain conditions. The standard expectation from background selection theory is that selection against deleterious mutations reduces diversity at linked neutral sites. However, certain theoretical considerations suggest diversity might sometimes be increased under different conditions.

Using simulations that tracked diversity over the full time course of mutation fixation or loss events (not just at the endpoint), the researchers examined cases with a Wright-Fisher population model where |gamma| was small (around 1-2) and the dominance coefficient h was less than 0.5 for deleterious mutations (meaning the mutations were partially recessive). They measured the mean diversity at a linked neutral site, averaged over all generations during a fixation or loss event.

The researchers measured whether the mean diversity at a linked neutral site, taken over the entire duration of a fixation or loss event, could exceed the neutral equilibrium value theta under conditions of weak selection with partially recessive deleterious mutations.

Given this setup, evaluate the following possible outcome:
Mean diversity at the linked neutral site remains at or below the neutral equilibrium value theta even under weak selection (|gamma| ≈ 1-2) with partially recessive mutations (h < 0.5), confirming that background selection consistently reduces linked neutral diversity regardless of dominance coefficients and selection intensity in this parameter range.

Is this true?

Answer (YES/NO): NO